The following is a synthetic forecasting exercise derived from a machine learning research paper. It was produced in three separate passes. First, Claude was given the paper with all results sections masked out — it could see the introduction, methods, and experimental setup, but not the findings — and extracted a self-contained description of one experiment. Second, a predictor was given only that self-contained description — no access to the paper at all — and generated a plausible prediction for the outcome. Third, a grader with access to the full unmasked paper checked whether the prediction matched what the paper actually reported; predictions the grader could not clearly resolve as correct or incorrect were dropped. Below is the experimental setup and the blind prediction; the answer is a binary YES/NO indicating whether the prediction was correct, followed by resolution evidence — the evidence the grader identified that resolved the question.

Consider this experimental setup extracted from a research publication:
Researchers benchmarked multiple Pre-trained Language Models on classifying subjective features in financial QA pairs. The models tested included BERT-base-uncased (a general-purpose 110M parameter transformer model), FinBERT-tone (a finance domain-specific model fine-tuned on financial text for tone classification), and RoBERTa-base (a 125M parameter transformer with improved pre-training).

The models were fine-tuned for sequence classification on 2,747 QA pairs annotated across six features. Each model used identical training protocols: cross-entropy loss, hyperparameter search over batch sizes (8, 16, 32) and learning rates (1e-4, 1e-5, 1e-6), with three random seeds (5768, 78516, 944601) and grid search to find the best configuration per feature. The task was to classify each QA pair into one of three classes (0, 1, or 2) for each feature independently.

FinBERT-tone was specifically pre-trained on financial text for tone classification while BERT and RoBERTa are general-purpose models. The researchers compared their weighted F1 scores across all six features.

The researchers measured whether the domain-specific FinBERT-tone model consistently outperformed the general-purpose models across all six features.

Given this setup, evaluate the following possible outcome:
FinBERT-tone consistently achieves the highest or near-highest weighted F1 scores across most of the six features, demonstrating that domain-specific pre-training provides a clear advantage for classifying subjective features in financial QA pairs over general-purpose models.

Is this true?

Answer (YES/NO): NO